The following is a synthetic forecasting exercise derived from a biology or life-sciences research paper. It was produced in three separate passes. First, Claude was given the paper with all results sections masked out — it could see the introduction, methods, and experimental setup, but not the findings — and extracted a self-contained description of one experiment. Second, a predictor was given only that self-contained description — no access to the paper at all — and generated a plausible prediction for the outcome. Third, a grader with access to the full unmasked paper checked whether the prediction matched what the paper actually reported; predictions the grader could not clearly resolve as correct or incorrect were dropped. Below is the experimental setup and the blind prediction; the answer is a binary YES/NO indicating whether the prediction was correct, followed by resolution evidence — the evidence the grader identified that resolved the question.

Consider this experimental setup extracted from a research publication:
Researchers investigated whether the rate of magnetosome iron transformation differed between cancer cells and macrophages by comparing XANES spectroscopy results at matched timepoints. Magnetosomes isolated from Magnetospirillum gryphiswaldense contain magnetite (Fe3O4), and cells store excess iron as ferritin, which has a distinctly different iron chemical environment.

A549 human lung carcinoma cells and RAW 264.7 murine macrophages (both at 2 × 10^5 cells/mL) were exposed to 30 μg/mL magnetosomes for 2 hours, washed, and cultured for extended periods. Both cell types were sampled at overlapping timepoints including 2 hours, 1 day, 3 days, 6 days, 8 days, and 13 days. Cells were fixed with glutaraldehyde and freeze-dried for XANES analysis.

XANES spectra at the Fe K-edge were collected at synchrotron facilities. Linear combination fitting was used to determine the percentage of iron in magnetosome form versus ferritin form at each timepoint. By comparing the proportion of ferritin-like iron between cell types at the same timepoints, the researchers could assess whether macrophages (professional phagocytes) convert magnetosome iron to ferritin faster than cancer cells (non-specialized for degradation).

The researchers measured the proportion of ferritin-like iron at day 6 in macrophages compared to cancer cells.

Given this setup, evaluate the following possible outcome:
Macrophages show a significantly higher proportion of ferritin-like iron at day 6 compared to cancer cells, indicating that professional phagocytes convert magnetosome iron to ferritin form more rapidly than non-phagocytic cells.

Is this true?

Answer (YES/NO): YES